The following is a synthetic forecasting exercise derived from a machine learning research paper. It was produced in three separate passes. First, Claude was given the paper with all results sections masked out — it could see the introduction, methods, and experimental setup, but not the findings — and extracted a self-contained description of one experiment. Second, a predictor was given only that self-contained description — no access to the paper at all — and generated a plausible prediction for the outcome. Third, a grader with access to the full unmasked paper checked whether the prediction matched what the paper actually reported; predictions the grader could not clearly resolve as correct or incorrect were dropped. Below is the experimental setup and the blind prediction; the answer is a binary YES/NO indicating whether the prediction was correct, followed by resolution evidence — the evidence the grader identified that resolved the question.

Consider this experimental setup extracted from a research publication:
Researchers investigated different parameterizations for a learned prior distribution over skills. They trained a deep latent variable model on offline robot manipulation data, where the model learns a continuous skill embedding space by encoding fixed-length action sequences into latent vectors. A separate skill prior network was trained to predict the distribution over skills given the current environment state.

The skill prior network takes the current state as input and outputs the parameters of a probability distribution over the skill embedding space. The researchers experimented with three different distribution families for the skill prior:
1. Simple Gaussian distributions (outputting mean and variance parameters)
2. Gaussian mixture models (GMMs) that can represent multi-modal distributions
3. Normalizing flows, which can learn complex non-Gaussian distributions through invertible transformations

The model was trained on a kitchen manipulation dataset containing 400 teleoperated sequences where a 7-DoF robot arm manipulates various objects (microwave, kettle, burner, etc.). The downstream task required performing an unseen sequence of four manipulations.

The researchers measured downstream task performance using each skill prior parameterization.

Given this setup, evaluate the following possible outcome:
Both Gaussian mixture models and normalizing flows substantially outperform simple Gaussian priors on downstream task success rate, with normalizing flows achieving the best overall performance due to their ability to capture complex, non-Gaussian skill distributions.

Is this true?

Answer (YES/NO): NO